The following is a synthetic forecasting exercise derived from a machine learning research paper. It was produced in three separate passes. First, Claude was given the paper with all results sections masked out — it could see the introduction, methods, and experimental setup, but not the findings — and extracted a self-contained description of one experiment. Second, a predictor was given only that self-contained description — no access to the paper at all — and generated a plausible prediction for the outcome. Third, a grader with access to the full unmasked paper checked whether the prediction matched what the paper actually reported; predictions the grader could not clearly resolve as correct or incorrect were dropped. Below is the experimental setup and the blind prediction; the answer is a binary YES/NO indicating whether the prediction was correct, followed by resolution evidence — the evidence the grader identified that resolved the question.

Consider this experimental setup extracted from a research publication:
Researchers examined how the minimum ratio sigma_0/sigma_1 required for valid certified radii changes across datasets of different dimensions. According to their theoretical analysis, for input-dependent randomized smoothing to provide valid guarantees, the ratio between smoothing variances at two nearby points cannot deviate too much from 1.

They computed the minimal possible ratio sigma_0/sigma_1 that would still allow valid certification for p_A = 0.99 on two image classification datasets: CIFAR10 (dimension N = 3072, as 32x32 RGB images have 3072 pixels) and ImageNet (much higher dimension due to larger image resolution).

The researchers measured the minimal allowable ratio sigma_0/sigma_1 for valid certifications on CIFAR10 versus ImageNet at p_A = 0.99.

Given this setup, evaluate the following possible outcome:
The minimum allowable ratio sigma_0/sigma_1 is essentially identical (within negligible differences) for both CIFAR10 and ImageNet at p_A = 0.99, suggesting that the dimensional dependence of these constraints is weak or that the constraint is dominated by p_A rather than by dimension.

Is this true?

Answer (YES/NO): NO